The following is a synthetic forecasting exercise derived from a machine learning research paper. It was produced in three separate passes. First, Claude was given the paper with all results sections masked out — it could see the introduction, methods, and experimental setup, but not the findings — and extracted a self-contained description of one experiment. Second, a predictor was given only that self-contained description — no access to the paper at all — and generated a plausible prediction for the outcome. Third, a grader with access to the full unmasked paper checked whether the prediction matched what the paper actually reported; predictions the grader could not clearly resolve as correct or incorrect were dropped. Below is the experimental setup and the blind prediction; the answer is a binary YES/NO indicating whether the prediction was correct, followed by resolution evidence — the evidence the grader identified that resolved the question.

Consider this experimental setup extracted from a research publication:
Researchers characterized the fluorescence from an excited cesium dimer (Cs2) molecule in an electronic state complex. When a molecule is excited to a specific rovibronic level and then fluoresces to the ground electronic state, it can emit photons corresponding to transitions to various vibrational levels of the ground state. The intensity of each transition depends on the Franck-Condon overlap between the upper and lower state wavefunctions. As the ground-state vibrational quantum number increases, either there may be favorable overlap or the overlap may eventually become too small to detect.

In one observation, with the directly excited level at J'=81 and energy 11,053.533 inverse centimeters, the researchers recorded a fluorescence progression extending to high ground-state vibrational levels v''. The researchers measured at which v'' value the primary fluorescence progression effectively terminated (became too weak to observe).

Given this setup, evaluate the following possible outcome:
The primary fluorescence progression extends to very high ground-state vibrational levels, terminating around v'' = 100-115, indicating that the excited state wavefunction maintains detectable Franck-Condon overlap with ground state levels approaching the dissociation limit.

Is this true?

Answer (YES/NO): NO